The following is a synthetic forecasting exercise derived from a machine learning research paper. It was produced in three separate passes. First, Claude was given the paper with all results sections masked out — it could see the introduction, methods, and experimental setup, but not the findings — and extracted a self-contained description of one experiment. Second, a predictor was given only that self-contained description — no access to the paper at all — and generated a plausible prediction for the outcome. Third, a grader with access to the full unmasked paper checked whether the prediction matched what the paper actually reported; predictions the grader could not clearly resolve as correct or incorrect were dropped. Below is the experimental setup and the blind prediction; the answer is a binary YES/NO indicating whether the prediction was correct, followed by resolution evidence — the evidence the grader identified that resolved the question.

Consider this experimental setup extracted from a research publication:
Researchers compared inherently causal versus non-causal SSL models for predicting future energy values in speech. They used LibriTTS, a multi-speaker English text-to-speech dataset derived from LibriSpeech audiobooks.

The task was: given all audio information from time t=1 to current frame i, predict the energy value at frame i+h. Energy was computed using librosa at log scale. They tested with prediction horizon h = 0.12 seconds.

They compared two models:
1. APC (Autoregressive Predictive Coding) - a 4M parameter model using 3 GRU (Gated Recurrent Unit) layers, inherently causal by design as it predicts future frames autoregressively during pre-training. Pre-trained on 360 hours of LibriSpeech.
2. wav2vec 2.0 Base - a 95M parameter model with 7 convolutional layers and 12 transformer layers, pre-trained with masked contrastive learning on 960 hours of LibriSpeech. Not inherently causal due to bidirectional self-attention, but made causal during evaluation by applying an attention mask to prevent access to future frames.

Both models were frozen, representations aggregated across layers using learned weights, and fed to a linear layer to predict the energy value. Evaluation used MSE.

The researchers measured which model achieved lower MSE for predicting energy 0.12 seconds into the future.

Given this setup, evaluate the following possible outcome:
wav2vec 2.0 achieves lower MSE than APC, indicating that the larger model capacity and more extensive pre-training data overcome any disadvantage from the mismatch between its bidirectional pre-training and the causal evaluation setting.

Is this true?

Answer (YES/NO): YES